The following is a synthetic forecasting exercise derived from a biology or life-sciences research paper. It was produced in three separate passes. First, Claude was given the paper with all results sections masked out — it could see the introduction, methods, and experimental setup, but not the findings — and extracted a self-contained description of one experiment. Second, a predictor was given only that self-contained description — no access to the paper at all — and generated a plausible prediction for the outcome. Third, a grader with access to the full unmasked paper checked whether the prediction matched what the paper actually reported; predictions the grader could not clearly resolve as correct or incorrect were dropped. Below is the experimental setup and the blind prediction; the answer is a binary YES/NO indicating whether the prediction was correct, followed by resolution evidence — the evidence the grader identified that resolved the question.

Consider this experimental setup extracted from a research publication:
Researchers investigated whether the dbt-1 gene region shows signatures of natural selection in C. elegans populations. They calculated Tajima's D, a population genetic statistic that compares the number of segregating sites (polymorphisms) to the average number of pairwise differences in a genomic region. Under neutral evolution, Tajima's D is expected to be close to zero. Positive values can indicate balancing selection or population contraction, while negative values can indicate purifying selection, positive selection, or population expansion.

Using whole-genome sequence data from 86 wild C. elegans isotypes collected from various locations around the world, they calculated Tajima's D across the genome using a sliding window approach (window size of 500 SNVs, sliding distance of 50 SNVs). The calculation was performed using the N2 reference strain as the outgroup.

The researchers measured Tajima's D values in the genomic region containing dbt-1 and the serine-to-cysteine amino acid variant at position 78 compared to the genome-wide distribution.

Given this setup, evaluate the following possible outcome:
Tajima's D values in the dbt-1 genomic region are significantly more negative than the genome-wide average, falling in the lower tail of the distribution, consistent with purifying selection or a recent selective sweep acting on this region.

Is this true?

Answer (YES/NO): NO